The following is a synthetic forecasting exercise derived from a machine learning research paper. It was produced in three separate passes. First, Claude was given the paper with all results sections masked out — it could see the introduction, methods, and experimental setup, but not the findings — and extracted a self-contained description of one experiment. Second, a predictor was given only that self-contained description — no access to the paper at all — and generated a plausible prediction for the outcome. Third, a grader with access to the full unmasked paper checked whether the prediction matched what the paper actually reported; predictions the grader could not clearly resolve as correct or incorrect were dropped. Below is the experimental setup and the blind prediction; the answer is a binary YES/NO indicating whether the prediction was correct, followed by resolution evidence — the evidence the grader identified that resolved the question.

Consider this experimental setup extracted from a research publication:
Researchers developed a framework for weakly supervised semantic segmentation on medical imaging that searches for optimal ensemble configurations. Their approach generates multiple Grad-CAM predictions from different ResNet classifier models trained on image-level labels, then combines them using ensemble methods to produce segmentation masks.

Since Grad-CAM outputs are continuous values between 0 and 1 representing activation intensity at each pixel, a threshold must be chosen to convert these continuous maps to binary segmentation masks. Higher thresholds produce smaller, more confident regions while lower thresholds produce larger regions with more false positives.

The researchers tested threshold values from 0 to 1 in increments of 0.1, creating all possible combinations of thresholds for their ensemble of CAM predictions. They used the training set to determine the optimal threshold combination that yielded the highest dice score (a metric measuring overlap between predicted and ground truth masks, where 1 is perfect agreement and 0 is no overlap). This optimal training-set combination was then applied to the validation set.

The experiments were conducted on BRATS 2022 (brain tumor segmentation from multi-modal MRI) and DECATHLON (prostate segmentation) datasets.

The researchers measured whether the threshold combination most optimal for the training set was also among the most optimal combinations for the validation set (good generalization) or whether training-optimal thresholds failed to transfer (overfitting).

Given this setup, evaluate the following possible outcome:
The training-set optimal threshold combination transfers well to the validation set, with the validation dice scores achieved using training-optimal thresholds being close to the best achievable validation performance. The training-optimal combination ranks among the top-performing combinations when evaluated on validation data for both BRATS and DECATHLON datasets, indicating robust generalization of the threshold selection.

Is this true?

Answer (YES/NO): YES